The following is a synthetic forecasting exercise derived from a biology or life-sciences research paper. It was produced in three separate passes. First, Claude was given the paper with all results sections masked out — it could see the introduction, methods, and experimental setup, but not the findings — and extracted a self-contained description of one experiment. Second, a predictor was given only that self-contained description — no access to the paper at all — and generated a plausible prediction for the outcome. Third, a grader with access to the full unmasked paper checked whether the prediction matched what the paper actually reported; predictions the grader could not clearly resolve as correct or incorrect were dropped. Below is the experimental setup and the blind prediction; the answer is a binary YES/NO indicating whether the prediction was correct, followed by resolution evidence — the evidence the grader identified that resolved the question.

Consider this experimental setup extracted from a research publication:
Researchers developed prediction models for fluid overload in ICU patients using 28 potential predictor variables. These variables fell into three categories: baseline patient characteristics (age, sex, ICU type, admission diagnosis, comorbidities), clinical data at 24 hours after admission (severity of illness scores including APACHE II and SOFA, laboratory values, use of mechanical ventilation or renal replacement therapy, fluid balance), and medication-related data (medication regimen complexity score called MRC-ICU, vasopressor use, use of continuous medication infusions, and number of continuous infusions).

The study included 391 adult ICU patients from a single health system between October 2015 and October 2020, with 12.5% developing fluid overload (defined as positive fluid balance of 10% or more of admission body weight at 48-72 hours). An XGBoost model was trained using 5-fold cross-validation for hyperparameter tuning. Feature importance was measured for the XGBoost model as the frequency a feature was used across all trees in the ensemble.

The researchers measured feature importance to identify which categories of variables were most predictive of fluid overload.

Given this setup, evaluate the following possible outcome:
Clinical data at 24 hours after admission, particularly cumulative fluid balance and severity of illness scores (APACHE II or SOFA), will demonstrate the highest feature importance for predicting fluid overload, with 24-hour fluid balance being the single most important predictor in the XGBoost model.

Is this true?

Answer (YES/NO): YES